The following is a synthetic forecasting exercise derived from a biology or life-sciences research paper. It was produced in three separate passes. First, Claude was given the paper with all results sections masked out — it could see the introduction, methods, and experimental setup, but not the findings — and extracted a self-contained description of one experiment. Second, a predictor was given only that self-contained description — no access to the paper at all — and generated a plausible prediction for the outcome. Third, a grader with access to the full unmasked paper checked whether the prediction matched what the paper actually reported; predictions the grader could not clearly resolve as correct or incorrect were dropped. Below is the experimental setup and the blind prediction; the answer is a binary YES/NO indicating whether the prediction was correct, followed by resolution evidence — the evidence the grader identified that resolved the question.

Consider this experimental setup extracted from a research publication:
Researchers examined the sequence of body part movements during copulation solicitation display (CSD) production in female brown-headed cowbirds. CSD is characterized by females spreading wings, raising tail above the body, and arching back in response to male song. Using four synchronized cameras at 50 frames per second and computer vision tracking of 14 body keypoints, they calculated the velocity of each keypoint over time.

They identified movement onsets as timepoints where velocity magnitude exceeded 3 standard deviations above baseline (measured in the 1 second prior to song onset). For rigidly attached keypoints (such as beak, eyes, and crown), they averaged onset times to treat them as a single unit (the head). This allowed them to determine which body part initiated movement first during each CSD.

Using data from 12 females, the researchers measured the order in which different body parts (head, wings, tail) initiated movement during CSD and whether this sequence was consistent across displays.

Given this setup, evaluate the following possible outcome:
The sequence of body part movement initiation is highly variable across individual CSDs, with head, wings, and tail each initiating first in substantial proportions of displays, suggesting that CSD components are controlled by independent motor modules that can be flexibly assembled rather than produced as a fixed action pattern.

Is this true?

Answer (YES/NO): NO